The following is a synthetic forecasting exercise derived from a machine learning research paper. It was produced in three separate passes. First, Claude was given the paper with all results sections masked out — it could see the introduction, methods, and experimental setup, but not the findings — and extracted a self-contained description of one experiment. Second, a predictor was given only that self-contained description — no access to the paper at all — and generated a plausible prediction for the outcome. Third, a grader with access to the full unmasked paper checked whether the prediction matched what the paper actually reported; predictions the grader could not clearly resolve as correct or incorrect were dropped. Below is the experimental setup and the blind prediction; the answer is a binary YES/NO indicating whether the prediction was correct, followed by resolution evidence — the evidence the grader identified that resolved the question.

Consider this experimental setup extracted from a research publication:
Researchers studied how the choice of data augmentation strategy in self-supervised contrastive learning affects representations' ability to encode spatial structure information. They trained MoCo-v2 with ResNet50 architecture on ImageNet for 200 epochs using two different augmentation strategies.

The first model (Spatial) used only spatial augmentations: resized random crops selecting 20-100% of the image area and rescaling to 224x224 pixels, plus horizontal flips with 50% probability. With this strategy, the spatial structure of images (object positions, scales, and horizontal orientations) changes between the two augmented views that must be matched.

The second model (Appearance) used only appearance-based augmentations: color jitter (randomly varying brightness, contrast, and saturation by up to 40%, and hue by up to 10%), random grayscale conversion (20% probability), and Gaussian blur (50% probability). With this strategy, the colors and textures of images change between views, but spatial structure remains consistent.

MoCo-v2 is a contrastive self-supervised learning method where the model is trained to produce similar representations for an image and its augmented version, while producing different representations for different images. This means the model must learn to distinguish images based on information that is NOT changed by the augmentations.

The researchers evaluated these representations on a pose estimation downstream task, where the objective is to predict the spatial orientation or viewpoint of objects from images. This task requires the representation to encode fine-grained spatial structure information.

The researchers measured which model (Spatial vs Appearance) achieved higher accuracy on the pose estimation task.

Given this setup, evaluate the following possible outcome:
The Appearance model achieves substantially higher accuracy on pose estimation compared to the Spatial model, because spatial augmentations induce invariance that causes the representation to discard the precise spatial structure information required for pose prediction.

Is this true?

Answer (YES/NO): NO